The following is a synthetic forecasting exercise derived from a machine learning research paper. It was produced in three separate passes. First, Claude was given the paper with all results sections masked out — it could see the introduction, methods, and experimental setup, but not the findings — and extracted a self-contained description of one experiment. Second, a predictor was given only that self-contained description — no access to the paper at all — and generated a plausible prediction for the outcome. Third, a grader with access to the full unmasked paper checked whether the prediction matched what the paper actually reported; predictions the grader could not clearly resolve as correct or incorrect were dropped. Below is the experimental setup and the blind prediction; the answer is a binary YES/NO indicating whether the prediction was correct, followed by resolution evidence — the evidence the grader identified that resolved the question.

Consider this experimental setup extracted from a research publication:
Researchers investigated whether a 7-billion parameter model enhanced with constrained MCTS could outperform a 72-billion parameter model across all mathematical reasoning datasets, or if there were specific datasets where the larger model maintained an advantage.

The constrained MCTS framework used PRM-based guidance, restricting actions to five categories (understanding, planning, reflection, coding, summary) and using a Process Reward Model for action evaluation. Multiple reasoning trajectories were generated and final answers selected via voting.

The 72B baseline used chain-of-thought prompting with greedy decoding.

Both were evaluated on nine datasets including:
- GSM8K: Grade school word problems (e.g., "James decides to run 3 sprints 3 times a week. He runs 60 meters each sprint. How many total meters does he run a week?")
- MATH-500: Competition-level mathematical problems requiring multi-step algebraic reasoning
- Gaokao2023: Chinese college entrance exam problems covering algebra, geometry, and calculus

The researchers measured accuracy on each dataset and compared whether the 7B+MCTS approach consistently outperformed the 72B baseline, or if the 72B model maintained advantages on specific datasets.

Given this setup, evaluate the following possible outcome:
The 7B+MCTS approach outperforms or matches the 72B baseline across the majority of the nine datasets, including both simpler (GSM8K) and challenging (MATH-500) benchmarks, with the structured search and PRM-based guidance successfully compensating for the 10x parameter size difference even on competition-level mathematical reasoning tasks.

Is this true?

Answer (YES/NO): NO